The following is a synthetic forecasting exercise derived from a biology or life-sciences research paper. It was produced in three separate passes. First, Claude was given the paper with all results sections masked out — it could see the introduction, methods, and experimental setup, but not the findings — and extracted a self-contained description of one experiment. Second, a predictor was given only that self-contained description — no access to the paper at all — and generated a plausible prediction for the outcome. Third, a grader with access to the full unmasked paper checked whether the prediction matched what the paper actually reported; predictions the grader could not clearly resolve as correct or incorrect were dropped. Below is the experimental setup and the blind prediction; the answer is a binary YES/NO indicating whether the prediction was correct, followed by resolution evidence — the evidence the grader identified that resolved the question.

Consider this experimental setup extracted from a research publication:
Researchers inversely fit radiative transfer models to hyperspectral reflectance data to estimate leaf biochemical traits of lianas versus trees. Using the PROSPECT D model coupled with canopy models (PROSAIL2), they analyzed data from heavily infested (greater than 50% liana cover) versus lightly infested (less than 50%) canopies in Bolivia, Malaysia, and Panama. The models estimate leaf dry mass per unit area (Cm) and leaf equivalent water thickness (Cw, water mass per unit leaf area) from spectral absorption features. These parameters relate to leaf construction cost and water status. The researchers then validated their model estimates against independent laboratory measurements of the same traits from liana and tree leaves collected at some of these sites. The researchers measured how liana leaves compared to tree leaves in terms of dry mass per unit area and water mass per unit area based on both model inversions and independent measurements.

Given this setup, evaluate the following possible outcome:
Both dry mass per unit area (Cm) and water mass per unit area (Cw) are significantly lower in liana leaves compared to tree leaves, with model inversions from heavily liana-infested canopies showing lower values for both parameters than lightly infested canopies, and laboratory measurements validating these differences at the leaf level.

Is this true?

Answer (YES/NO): YES